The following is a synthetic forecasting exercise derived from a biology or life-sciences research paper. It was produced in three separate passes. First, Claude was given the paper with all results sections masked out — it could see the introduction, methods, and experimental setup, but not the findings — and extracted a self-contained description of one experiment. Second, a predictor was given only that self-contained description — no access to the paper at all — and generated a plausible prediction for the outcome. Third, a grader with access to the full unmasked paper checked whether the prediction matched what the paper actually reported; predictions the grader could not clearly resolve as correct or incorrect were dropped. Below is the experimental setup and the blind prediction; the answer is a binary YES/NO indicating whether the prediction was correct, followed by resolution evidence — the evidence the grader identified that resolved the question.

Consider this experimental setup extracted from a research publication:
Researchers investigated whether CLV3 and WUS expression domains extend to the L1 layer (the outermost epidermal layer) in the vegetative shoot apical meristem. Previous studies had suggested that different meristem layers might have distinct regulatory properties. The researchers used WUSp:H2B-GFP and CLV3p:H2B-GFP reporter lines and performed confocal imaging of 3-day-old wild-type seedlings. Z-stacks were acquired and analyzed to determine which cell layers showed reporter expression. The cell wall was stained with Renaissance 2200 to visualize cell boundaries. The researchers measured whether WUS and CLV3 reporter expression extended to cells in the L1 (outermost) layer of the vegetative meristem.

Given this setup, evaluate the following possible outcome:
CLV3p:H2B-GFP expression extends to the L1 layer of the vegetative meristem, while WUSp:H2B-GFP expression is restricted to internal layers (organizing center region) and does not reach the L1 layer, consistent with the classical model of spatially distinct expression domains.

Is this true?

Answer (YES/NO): NO